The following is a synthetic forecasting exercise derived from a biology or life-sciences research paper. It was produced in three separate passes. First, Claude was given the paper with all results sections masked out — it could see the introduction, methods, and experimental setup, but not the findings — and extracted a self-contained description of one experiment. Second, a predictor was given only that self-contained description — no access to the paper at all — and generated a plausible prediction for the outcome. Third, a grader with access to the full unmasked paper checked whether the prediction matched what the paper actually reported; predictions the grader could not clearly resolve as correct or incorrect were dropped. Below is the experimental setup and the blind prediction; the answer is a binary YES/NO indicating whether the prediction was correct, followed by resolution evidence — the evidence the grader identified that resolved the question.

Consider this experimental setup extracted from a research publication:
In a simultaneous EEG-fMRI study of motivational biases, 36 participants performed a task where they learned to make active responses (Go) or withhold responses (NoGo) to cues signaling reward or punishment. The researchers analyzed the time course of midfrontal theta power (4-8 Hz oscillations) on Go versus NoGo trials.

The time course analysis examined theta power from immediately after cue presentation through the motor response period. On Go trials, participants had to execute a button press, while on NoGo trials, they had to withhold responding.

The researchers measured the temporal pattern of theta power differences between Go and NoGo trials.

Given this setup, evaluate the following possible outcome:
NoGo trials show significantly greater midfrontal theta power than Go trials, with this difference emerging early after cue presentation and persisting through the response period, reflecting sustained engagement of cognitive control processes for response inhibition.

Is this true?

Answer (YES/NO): NO